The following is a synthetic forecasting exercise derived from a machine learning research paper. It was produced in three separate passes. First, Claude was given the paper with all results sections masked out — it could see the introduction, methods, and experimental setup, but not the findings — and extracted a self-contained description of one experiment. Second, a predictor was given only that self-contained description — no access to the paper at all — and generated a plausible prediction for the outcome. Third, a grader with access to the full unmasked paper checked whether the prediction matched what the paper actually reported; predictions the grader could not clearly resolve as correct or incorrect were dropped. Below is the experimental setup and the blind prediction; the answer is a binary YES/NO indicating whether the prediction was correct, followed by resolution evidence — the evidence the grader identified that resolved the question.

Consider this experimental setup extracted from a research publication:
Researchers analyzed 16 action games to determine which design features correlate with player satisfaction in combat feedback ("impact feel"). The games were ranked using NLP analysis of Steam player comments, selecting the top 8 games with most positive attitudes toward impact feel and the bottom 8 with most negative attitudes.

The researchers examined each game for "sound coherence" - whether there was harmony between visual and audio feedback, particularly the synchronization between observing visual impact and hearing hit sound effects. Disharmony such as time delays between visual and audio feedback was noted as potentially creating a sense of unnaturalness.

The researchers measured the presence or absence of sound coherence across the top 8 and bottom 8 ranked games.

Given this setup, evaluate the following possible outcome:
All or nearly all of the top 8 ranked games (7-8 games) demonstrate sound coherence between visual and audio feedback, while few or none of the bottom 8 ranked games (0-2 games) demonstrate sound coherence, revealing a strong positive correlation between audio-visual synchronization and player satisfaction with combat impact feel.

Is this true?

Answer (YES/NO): NO